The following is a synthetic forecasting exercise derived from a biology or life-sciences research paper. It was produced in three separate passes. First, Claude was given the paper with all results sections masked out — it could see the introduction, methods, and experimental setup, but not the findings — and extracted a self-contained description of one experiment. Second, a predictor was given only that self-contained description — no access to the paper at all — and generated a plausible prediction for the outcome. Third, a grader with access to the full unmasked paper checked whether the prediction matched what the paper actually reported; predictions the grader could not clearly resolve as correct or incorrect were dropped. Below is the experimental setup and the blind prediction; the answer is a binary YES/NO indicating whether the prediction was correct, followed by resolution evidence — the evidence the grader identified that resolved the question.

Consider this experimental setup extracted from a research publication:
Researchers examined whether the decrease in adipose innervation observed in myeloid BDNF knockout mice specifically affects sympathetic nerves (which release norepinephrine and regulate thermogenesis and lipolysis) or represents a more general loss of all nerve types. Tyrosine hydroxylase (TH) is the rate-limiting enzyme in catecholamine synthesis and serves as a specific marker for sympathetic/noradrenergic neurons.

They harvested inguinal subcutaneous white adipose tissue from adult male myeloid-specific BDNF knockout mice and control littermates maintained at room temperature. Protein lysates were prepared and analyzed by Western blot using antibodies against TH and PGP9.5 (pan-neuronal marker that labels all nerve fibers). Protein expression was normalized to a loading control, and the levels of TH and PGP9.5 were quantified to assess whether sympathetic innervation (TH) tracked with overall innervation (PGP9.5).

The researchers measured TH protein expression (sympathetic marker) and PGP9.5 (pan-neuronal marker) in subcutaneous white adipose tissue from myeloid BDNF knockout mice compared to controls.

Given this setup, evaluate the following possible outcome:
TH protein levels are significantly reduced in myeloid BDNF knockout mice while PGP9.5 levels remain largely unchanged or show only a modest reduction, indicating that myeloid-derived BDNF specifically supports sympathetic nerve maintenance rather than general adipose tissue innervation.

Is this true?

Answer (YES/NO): NO